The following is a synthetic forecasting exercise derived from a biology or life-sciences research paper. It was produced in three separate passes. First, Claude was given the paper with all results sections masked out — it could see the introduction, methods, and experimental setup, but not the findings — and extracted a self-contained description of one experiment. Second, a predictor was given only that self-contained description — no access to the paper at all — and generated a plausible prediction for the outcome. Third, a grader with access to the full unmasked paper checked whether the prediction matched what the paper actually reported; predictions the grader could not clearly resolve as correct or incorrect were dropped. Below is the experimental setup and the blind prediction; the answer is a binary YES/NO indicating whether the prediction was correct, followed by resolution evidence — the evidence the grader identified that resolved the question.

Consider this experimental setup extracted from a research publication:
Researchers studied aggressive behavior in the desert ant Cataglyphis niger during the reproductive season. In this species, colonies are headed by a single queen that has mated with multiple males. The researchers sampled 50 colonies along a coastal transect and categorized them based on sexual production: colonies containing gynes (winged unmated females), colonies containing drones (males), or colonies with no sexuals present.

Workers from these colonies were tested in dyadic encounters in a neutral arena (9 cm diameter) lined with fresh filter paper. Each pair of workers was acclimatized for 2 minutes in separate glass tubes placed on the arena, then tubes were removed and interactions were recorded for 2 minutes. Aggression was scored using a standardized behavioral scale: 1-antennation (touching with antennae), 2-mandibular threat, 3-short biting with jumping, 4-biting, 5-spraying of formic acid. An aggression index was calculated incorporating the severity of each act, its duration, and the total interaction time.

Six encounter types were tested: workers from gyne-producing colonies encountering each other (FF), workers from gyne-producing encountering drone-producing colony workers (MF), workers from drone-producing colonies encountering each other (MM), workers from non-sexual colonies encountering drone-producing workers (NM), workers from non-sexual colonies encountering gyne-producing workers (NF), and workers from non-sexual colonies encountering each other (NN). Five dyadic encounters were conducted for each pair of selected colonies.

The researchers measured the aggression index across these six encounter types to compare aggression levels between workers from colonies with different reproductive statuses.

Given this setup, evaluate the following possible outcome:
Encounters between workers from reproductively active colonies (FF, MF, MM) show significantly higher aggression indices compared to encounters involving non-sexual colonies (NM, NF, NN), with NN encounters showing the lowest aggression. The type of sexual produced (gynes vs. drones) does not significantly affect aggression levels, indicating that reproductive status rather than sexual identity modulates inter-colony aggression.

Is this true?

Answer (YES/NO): NO